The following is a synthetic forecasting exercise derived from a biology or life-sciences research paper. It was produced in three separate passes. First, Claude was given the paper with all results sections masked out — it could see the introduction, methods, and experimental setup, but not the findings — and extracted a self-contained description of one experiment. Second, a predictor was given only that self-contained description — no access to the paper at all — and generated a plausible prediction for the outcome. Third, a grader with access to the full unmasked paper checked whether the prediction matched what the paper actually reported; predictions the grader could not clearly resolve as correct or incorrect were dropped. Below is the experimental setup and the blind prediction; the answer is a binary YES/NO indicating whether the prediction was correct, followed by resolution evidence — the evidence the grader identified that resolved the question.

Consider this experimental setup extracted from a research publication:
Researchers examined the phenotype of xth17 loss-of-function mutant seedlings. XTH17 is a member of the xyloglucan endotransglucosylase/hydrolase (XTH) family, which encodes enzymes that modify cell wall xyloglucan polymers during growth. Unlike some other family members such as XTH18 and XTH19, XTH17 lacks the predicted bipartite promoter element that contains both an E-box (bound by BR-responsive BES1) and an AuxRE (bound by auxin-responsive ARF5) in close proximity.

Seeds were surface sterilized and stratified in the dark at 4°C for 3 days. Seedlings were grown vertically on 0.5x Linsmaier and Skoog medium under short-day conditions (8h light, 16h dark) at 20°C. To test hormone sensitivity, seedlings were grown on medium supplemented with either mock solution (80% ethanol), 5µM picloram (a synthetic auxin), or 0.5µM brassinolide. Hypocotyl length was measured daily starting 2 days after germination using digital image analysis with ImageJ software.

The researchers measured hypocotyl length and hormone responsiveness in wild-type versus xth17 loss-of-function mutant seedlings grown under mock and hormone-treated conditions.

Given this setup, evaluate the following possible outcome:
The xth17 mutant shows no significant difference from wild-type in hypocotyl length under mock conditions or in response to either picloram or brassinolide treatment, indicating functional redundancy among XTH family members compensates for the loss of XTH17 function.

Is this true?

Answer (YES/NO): NO